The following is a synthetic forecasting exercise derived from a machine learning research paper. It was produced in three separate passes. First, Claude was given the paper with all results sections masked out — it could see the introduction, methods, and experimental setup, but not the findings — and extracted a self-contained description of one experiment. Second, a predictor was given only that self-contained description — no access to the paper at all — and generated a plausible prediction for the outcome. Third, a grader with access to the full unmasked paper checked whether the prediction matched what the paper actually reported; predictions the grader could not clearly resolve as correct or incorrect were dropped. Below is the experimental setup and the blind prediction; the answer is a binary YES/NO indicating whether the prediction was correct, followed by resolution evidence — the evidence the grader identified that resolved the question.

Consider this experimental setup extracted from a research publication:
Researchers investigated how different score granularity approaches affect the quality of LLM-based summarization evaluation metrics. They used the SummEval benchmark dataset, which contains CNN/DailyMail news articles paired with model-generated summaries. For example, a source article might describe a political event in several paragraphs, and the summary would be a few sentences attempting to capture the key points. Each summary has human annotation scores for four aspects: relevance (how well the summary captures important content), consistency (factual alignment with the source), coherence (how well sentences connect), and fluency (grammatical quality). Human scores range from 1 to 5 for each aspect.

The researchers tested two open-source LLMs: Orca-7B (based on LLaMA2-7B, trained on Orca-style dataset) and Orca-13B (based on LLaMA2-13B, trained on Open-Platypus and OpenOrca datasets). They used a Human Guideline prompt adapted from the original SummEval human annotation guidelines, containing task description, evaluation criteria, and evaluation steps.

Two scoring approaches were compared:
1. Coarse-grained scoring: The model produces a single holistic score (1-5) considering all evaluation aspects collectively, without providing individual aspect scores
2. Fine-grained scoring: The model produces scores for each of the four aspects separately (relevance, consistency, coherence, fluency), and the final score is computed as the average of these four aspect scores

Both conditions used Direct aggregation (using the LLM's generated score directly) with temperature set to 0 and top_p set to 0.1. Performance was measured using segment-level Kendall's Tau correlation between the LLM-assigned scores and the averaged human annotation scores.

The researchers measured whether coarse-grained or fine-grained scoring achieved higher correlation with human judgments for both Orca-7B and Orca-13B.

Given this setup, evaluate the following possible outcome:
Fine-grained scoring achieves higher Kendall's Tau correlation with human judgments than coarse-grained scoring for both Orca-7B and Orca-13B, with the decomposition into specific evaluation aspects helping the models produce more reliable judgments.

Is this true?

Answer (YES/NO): YES